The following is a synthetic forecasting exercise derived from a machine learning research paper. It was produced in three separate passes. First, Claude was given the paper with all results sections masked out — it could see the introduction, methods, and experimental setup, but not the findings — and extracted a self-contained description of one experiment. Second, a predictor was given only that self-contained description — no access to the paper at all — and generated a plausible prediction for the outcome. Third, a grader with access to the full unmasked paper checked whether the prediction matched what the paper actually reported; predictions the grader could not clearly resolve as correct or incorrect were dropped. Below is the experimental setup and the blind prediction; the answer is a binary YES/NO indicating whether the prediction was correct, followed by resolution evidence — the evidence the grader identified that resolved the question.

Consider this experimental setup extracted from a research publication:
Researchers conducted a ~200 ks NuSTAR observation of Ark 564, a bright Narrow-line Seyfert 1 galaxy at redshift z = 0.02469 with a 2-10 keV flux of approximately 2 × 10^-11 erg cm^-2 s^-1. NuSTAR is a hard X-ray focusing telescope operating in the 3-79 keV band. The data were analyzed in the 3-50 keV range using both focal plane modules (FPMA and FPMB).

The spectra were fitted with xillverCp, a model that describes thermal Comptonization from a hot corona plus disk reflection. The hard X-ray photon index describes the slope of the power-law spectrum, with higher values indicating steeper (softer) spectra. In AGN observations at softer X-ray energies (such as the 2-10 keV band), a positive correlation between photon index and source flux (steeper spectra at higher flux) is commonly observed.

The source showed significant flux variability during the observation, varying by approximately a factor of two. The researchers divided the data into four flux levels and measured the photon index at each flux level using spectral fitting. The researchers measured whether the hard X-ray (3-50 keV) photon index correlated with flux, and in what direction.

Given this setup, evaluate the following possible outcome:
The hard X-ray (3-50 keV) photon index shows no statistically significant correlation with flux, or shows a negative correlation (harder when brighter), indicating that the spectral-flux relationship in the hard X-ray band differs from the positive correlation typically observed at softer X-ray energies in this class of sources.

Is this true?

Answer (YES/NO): YES